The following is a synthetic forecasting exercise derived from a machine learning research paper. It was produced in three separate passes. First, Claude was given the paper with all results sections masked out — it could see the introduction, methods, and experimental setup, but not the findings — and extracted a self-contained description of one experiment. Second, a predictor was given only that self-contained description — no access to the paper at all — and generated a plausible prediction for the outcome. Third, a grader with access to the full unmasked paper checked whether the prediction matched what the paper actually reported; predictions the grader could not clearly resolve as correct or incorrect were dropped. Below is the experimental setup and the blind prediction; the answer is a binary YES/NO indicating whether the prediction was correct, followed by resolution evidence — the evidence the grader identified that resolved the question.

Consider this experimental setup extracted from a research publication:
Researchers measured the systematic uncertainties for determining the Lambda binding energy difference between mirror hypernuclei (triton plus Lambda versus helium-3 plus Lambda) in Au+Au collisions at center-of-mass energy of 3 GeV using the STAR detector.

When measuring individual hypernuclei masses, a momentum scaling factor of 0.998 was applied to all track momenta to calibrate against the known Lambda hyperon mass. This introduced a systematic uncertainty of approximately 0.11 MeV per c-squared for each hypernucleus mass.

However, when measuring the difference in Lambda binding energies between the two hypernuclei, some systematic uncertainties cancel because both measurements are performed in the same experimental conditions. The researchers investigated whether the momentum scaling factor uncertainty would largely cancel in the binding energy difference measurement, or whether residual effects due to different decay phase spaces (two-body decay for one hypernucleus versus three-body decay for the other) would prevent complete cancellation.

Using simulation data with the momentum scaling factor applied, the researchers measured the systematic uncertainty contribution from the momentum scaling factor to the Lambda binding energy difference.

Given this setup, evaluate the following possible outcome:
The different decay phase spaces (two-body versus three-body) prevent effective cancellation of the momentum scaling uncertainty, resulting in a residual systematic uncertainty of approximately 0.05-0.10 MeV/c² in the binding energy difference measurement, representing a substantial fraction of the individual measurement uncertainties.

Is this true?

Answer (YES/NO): NO